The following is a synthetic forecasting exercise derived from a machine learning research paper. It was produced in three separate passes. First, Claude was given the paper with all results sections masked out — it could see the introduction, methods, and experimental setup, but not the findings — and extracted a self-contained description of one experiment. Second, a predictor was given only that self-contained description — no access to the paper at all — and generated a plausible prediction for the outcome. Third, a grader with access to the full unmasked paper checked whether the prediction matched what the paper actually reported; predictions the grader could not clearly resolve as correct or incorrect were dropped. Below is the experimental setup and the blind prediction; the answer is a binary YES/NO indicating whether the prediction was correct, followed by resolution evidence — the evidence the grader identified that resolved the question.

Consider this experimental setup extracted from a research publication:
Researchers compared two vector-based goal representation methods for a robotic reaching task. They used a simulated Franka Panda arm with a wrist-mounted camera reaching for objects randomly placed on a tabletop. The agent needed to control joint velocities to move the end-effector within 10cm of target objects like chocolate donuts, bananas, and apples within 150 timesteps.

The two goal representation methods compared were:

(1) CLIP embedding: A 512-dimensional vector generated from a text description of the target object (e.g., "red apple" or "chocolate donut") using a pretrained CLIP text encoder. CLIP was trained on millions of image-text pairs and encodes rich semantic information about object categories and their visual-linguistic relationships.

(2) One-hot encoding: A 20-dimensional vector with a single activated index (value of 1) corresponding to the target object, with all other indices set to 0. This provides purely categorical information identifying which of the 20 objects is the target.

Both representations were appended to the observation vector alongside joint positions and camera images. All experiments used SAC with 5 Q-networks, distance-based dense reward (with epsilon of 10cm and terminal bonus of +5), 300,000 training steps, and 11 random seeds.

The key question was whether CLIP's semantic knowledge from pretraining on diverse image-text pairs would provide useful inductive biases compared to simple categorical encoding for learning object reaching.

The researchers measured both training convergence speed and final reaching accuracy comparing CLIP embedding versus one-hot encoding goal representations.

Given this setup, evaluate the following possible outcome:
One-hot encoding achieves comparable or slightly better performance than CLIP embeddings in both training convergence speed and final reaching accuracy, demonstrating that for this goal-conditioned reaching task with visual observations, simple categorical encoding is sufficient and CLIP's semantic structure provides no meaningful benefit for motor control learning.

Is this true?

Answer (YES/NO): NO